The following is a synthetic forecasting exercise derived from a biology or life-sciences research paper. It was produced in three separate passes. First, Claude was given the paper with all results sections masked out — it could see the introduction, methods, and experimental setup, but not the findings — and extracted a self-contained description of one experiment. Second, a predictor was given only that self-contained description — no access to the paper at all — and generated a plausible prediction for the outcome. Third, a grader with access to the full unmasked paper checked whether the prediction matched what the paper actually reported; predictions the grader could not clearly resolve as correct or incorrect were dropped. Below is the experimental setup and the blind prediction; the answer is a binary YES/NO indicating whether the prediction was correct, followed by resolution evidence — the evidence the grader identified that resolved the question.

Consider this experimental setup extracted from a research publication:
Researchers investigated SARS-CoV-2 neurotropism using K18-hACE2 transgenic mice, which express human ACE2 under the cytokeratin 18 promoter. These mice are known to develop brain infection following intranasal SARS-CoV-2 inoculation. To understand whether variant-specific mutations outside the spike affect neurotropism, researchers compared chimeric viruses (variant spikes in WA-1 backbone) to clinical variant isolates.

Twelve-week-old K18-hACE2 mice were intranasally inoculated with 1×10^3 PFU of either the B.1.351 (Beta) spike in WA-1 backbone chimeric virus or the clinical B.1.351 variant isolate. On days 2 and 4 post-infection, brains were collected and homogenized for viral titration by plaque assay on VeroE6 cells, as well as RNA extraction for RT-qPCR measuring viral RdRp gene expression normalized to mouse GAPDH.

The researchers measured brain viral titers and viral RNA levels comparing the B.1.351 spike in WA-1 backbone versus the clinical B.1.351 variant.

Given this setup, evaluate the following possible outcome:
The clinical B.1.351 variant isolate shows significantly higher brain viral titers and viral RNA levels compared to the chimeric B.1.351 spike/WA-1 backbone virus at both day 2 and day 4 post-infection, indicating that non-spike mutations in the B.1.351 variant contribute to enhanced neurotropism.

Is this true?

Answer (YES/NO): NO